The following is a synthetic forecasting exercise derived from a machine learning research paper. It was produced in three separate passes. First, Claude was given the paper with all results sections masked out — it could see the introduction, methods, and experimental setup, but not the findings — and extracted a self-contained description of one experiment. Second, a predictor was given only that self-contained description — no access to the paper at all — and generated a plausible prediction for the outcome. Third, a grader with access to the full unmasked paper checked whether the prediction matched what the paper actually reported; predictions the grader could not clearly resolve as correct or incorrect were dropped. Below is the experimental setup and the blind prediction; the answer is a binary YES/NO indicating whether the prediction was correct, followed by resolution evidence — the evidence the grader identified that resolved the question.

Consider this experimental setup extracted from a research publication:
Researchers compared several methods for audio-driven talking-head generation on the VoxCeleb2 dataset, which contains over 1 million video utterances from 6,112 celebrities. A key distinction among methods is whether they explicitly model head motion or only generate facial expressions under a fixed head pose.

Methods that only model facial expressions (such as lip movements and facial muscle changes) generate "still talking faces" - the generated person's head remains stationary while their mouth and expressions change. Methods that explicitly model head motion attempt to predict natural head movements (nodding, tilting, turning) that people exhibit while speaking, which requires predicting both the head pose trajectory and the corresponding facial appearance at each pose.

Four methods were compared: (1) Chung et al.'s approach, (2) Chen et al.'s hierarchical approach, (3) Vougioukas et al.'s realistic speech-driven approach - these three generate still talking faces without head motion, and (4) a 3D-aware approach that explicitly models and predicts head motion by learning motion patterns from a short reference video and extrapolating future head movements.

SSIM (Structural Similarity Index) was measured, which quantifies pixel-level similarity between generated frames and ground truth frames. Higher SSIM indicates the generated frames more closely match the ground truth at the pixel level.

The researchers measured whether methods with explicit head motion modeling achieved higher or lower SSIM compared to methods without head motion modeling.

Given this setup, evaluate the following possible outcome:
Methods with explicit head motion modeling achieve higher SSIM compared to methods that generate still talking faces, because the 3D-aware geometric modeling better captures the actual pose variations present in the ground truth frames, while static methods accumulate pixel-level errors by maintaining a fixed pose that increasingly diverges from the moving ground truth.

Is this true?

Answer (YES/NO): NO